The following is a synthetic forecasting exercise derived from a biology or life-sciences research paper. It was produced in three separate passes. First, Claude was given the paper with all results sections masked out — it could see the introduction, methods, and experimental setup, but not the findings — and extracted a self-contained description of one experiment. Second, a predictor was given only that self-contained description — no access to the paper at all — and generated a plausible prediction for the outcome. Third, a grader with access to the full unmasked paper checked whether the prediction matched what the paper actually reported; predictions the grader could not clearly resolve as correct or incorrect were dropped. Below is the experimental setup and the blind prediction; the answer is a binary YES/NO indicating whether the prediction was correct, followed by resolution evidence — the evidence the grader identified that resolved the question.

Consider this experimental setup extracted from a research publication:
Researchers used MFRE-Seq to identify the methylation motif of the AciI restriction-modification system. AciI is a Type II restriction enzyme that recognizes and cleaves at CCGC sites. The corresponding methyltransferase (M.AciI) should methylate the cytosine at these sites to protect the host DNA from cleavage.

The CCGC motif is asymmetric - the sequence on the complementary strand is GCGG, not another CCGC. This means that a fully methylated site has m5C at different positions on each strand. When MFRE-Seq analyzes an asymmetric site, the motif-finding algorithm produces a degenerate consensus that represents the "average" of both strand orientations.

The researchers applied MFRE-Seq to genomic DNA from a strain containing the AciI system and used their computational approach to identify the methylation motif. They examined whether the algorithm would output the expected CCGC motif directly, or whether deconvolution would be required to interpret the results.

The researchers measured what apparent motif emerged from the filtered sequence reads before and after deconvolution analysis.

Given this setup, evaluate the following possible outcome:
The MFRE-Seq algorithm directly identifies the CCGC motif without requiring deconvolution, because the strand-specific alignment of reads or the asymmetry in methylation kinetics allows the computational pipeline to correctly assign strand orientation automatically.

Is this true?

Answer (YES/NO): NO